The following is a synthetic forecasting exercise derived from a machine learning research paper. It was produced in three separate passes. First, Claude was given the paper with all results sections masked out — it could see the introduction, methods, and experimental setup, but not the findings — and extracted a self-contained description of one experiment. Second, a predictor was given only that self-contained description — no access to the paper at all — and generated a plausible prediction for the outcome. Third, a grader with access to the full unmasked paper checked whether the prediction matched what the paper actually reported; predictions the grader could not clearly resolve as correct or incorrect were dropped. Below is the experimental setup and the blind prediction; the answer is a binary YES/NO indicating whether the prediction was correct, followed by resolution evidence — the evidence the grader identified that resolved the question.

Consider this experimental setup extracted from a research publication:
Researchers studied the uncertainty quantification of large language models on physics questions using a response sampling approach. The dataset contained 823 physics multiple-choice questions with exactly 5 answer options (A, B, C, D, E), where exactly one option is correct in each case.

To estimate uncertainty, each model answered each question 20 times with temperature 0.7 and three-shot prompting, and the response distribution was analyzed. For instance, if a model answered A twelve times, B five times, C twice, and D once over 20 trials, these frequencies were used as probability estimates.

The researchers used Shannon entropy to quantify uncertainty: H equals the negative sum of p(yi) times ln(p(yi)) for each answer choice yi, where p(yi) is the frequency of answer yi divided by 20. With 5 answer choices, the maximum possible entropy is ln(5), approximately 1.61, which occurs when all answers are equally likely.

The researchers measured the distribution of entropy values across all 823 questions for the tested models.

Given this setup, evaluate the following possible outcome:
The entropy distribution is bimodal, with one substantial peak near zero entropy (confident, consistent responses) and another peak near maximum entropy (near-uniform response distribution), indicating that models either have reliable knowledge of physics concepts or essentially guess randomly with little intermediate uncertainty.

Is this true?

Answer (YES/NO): NO